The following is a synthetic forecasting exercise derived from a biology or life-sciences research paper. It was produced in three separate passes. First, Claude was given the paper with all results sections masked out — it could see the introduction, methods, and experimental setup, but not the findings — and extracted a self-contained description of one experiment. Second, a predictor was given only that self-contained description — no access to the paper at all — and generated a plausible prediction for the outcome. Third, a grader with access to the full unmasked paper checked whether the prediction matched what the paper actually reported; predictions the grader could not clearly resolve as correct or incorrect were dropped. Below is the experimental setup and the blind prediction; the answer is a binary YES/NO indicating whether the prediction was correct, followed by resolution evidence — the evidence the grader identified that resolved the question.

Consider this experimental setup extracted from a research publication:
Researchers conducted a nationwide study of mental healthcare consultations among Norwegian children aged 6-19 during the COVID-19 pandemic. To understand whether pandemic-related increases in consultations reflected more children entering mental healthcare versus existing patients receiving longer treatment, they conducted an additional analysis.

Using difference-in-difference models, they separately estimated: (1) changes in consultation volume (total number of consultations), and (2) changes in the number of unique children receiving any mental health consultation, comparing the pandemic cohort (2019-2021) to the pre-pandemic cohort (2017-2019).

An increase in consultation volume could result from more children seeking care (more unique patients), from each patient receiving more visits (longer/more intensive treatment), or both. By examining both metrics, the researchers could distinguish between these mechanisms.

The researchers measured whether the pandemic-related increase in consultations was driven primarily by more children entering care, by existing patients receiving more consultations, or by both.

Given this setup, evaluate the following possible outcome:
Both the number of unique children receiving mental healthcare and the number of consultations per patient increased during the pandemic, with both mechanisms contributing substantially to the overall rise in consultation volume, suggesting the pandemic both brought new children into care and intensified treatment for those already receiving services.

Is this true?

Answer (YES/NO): NO